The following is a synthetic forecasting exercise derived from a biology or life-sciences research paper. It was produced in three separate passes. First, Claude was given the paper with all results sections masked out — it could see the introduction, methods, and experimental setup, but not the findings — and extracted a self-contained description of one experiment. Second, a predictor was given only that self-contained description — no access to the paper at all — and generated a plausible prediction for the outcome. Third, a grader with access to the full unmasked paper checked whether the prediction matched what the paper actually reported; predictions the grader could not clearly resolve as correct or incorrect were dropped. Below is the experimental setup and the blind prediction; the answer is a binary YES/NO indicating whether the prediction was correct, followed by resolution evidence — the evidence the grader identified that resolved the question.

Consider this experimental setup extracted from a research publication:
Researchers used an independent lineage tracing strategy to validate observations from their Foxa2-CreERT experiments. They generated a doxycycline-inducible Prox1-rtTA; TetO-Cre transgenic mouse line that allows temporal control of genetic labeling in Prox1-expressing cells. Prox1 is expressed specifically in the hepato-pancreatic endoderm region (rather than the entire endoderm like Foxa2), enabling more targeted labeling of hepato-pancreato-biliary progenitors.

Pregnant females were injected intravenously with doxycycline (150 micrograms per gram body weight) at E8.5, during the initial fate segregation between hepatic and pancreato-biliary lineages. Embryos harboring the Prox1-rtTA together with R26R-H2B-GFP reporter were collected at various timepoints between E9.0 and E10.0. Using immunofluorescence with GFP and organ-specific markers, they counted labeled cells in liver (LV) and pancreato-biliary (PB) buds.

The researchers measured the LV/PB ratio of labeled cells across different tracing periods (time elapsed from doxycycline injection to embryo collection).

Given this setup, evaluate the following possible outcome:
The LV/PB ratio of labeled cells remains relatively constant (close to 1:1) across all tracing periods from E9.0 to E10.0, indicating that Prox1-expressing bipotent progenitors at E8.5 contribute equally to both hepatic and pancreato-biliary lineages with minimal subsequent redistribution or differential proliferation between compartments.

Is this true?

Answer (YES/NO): NO